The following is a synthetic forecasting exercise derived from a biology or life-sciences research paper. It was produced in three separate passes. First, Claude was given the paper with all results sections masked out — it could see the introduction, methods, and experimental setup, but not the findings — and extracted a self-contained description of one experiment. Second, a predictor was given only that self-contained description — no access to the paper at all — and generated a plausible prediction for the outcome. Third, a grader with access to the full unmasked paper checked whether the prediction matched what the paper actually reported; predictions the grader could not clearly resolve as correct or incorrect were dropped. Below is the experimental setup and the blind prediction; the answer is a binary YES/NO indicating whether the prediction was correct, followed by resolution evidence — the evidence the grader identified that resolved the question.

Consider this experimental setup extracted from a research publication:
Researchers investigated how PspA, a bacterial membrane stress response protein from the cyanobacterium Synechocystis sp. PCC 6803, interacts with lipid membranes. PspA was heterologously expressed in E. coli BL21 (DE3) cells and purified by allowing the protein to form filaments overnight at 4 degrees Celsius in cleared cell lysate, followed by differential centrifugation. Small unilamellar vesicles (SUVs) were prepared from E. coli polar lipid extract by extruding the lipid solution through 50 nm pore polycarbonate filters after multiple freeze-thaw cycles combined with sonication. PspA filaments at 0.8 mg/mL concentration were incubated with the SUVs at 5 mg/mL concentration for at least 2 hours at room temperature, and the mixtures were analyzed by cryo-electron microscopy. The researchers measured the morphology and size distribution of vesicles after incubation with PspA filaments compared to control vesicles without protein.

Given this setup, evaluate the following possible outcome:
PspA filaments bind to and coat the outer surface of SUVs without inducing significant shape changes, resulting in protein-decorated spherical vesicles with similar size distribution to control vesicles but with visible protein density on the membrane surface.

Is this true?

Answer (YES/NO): NO